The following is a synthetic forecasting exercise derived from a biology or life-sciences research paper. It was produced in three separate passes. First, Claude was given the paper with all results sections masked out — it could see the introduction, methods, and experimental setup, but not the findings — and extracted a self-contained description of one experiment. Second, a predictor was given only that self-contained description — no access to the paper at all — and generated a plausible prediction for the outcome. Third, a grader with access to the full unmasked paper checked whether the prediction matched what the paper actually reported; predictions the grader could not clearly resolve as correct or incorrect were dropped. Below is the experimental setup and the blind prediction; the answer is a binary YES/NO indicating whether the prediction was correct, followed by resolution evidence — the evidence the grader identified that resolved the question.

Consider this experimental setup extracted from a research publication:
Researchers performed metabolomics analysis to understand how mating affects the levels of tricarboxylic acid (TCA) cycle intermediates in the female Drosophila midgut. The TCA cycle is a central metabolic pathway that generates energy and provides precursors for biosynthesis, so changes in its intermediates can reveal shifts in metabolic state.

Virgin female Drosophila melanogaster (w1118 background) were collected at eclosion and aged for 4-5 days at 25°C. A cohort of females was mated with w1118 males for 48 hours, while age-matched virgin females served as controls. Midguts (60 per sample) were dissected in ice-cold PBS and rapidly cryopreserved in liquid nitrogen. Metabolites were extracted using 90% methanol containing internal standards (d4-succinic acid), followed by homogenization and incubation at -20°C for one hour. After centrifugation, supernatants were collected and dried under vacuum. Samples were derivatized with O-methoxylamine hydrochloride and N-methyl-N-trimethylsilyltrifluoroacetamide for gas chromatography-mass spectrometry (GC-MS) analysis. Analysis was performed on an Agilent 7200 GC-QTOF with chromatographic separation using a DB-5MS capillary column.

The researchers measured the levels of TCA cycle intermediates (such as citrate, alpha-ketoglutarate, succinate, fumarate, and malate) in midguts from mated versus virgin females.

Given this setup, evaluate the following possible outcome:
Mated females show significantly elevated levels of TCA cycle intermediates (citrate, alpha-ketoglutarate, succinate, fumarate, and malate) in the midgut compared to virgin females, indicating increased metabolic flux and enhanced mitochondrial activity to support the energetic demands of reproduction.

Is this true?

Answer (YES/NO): NO